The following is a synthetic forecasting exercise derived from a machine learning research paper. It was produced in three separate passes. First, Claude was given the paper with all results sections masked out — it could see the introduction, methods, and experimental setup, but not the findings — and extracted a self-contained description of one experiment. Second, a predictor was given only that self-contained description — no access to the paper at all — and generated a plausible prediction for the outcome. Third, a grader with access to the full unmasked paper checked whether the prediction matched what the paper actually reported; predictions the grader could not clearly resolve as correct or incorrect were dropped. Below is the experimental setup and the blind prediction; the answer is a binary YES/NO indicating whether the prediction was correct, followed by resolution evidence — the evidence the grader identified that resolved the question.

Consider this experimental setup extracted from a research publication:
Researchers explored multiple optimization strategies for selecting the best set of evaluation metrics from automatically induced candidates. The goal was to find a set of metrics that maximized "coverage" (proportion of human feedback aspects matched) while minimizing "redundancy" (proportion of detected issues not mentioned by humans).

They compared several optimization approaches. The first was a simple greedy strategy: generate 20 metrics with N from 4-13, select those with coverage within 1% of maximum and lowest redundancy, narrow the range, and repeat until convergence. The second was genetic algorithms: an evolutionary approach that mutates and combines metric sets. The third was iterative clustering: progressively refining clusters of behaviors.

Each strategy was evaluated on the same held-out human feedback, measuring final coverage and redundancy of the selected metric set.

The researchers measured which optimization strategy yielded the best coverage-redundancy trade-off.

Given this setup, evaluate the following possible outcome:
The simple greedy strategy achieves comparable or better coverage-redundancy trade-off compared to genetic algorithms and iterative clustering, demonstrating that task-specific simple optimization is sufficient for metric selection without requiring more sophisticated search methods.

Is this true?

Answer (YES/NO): YES